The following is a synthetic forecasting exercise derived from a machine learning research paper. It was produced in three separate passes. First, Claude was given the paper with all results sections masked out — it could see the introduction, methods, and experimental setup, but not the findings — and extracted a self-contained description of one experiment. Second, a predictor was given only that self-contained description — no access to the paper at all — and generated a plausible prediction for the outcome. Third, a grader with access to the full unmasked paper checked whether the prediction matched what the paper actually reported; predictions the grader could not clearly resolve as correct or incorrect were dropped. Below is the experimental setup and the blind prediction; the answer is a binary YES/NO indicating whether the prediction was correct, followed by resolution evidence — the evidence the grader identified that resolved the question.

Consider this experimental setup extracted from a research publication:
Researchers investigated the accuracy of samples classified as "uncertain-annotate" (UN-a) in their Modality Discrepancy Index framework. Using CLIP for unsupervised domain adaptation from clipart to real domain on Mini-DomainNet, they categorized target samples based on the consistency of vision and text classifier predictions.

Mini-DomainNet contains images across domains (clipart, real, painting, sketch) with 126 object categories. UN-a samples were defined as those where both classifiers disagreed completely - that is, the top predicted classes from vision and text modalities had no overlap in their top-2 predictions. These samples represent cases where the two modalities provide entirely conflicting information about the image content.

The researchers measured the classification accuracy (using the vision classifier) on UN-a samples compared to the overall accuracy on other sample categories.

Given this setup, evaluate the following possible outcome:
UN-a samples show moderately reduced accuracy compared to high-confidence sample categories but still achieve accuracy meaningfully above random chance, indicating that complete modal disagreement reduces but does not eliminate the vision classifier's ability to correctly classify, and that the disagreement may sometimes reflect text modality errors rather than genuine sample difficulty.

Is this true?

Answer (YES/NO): NO